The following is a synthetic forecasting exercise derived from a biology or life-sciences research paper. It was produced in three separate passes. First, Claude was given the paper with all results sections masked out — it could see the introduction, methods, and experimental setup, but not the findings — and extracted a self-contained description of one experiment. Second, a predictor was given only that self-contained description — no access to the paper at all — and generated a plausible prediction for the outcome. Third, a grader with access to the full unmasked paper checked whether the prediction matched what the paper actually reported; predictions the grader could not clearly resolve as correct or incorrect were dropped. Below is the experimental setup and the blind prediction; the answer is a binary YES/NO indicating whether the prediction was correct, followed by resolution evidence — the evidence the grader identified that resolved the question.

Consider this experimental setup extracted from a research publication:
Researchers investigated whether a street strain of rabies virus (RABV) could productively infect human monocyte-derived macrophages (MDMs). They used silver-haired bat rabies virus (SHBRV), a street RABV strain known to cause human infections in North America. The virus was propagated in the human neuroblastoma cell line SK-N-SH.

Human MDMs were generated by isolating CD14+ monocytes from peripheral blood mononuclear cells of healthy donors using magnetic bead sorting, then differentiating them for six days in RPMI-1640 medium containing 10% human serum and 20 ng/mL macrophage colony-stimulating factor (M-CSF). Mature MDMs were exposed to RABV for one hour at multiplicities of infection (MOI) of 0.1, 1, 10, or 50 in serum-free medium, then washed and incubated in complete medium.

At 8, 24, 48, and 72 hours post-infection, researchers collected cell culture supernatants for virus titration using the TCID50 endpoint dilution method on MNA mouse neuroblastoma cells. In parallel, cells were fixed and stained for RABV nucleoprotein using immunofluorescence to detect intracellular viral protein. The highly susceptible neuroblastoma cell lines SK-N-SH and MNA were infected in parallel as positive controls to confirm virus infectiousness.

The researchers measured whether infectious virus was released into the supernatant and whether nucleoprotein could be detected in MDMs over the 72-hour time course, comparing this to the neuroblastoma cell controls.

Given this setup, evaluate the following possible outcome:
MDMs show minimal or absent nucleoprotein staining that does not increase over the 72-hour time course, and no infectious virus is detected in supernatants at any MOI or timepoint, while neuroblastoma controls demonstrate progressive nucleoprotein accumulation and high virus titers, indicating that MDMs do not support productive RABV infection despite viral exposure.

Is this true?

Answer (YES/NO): NO